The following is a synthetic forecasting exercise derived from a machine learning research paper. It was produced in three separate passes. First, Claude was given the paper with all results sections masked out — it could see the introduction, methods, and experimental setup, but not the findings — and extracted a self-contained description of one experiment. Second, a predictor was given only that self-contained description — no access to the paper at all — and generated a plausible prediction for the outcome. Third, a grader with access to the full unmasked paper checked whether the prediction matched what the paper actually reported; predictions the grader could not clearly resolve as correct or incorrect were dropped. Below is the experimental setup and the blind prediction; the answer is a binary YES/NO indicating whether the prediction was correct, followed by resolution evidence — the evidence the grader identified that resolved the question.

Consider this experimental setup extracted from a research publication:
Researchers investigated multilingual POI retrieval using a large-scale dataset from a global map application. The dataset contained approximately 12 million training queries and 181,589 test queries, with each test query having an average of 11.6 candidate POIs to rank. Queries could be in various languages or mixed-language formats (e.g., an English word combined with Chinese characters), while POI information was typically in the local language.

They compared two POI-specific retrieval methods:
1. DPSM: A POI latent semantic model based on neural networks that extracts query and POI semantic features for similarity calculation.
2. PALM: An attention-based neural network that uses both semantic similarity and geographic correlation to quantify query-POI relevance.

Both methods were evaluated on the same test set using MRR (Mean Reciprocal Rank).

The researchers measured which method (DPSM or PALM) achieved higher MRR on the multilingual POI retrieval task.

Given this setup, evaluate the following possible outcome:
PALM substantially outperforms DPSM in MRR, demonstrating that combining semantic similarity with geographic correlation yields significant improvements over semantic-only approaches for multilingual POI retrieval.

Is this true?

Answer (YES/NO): YES